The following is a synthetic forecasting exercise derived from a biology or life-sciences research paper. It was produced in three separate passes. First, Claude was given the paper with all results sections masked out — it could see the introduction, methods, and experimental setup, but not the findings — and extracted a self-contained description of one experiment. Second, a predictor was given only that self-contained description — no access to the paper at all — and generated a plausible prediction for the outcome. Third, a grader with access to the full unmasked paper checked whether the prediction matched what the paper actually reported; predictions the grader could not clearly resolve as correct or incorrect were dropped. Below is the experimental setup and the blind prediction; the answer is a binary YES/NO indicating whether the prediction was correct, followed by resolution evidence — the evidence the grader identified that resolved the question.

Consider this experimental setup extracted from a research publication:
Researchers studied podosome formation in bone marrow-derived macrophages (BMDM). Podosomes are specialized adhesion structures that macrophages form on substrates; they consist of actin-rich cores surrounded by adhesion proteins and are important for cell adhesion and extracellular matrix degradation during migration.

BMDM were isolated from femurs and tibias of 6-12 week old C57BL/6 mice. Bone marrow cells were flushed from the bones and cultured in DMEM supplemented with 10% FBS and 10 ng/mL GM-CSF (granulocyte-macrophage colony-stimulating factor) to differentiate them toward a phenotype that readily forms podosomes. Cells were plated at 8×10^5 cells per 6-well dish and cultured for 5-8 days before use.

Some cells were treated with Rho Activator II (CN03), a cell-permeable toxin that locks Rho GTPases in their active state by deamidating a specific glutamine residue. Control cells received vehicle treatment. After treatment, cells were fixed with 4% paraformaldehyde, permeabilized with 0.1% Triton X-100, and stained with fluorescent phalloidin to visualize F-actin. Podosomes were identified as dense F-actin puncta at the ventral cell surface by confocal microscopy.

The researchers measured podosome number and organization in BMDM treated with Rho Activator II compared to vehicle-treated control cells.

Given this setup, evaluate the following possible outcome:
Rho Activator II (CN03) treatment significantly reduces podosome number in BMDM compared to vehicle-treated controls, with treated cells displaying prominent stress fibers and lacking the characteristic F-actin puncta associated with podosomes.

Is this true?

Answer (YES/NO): NO